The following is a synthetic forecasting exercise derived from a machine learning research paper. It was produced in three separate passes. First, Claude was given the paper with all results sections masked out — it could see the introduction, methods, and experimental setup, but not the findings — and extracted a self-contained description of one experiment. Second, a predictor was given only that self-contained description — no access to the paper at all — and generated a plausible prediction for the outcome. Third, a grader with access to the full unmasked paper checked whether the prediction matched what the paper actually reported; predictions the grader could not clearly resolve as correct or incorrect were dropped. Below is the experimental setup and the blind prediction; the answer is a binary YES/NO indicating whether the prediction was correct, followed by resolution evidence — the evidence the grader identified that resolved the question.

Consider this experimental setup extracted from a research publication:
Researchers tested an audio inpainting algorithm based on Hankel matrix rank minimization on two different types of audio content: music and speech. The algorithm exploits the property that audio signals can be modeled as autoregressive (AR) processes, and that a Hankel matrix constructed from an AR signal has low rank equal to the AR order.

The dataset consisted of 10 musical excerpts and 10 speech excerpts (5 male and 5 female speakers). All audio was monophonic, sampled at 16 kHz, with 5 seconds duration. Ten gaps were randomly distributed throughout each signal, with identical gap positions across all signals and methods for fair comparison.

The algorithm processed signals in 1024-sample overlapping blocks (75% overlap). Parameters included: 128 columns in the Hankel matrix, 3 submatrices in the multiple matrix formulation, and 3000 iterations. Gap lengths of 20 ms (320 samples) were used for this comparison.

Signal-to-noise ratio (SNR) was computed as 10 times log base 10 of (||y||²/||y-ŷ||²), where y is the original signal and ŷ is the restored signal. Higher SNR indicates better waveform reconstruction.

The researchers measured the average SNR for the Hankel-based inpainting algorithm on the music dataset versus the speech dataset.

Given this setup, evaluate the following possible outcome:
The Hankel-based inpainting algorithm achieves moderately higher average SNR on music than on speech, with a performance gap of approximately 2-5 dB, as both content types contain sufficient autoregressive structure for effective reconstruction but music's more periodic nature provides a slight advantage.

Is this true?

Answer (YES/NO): NO